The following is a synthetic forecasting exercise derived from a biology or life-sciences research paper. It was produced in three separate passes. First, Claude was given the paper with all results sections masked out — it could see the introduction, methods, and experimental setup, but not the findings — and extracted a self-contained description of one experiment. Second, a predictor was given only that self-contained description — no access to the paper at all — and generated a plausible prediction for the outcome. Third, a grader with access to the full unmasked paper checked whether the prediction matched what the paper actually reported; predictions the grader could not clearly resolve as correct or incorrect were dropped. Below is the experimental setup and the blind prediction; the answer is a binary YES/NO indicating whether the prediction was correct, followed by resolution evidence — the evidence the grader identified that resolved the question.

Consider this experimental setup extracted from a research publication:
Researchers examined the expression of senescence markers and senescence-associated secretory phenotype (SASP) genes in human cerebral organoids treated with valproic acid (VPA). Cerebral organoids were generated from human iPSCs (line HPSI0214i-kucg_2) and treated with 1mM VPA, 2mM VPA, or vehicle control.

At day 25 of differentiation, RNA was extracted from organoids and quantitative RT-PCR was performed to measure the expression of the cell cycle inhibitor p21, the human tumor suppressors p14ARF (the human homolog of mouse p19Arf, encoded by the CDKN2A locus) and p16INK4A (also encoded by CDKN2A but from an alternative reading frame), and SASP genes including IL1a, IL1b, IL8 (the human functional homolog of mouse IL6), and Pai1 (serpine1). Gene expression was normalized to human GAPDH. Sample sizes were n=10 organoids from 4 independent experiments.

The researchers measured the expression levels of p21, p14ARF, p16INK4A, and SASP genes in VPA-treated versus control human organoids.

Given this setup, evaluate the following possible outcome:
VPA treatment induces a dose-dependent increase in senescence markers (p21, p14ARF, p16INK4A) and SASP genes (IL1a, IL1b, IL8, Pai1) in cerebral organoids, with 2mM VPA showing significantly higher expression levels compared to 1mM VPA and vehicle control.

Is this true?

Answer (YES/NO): NO